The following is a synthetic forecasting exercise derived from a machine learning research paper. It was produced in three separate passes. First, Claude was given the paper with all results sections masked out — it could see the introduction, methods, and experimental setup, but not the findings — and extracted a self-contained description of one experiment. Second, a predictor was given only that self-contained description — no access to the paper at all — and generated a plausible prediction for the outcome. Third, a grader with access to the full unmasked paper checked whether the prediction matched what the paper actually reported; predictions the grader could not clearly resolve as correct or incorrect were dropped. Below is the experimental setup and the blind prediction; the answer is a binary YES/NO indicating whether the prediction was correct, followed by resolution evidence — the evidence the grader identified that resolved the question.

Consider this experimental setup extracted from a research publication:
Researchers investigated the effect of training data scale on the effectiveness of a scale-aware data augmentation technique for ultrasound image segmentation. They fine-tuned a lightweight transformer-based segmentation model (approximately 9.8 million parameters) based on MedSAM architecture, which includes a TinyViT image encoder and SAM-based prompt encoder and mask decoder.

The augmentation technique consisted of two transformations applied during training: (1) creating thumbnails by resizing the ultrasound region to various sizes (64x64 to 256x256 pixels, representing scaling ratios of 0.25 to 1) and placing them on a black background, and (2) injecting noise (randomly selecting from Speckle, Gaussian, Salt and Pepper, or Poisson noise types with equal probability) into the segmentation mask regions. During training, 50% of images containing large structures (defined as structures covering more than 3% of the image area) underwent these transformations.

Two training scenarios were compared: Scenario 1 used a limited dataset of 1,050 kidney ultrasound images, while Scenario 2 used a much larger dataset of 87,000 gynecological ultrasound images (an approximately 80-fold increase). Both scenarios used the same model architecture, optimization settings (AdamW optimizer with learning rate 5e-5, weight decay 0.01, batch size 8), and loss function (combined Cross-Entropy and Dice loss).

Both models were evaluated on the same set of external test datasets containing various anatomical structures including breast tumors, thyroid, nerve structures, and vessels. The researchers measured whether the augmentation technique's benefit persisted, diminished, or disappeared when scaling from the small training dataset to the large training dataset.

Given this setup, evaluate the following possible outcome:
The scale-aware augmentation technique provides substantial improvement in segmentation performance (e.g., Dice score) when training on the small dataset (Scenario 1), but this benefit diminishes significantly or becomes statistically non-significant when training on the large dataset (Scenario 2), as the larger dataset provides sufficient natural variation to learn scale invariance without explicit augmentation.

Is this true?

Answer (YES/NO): NO